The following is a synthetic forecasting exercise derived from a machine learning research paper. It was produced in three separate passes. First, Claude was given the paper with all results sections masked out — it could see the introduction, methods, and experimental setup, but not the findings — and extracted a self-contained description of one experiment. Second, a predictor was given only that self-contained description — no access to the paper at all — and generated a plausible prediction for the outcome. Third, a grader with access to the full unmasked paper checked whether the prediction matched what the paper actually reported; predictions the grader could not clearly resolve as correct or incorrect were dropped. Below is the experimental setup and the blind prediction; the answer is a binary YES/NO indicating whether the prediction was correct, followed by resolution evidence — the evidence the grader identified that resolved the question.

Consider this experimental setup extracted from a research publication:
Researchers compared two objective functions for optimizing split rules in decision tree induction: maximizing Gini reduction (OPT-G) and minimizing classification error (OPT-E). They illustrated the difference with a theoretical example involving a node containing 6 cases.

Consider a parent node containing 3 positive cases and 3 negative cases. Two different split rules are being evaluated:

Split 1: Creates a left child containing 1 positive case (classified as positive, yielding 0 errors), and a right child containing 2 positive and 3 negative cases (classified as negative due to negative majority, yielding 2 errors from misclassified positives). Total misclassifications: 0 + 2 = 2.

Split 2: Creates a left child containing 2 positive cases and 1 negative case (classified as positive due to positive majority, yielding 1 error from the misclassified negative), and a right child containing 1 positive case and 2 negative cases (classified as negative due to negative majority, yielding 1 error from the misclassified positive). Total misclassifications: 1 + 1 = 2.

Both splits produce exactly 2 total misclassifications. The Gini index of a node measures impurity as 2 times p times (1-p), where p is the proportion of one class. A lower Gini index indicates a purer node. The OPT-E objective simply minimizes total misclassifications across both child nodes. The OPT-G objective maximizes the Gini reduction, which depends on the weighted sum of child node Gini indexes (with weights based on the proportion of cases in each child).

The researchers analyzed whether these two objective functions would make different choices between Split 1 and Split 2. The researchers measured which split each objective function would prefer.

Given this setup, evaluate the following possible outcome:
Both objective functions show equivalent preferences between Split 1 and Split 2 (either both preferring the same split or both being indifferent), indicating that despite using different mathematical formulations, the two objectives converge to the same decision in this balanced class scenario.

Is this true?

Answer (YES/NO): NO